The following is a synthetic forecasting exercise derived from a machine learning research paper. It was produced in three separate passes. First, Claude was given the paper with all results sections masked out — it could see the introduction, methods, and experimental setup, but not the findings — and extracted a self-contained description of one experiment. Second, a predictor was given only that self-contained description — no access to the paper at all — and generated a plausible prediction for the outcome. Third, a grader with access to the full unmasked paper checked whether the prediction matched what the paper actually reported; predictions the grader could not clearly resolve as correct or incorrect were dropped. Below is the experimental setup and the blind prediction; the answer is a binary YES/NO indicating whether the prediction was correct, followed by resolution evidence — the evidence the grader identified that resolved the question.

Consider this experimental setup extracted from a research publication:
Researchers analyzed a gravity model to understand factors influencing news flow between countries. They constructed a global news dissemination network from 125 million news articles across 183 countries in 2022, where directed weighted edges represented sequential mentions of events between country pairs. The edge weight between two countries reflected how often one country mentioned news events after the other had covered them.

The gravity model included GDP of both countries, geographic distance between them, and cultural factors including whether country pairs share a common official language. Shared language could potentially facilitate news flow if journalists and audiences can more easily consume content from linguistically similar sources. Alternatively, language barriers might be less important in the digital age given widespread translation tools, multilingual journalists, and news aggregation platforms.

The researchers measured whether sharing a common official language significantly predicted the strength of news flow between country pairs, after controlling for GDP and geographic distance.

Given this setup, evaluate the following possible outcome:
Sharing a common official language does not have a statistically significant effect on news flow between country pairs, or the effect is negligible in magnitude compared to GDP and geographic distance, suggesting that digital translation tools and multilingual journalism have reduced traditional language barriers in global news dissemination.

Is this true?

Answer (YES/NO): NO